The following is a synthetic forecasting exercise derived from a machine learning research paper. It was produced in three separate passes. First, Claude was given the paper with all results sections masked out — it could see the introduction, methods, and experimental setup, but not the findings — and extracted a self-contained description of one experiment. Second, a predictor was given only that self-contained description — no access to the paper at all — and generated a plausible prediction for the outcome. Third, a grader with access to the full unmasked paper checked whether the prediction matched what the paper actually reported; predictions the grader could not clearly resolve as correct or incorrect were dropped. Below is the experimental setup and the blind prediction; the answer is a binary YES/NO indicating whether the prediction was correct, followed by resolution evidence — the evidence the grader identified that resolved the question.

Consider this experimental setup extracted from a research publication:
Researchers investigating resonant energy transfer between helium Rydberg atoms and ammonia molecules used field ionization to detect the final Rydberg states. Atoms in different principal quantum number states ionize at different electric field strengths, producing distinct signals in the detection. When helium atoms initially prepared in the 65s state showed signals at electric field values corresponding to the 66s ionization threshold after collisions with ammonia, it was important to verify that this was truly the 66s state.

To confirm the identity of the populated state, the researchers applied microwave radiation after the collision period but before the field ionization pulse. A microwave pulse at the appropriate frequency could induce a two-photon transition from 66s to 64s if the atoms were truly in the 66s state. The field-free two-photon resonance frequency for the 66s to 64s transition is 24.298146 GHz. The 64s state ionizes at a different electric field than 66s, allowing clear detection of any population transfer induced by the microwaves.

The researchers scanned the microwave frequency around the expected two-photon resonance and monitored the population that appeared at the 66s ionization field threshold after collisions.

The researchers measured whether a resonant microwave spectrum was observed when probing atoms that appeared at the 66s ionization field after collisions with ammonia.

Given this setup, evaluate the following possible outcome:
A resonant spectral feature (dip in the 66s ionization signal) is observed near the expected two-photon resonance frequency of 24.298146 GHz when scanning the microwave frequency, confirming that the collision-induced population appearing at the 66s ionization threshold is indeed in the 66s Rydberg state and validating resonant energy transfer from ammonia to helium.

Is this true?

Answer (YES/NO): YES